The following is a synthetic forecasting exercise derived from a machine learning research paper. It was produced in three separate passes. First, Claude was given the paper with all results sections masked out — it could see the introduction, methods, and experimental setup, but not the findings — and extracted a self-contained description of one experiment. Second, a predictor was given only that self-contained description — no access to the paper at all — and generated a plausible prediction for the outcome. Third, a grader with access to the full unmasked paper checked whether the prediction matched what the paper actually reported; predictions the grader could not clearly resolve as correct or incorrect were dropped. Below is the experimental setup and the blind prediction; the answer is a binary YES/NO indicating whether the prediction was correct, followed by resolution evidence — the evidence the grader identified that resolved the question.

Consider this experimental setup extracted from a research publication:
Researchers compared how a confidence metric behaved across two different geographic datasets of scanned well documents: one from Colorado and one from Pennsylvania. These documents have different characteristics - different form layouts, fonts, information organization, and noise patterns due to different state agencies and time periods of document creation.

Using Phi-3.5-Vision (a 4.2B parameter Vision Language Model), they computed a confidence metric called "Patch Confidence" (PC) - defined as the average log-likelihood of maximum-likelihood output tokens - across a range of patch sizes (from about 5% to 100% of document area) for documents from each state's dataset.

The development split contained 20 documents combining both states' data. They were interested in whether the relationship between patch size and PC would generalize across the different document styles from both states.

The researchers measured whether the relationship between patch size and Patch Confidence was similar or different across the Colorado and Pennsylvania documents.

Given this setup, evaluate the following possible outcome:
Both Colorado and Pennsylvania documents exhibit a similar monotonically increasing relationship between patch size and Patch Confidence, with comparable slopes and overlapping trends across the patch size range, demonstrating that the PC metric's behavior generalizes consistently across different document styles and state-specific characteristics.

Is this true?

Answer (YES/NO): NO